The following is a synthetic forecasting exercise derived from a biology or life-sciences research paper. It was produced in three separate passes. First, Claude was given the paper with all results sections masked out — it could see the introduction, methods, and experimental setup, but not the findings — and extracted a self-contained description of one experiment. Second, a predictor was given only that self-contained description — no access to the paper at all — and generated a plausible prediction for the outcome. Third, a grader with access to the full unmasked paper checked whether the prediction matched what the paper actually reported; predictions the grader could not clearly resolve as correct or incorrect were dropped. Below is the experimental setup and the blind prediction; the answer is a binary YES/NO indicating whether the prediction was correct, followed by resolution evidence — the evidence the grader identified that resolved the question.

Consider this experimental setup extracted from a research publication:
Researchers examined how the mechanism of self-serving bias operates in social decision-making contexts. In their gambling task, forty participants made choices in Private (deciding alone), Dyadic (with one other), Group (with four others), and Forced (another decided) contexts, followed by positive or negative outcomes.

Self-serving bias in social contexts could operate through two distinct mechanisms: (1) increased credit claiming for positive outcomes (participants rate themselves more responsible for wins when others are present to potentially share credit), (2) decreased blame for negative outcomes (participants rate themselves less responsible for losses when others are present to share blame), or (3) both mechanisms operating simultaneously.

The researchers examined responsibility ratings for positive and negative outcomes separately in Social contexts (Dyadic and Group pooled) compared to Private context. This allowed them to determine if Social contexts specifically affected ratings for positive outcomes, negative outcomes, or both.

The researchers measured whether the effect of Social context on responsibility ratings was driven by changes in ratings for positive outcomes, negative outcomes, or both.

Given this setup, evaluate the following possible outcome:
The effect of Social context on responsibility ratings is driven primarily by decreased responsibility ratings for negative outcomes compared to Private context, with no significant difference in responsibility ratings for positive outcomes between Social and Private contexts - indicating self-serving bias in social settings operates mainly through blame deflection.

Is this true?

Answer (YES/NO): NO